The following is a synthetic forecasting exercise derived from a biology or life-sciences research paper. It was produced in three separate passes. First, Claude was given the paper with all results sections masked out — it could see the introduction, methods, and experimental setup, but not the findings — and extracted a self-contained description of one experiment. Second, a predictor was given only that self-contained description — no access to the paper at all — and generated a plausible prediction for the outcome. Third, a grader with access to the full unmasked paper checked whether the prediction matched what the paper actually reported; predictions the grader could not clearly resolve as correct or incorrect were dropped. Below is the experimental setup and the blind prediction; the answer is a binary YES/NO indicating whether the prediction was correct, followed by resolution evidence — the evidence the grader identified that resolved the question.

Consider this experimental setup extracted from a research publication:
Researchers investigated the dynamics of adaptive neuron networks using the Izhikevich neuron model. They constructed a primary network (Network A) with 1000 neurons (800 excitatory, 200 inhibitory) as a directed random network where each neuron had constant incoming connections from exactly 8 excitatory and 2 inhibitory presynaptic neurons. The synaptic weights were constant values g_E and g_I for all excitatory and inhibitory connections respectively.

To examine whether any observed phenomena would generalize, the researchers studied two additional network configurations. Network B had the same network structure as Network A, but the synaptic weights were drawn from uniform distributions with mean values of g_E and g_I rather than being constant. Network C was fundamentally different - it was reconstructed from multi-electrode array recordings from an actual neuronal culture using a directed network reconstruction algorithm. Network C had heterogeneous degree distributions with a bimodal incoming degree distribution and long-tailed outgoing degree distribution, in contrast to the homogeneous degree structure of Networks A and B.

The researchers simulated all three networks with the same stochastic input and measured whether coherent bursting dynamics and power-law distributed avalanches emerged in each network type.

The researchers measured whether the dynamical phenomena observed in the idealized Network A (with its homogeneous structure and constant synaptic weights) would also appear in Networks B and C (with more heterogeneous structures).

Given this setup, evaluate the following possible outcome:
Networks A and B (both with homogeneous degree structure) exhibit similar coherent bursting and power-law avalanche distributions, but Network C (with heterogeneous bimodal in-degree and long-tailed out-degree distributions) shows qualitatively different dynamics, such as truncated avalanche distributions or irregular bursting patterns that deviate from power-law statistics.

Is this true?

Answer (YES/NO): NO